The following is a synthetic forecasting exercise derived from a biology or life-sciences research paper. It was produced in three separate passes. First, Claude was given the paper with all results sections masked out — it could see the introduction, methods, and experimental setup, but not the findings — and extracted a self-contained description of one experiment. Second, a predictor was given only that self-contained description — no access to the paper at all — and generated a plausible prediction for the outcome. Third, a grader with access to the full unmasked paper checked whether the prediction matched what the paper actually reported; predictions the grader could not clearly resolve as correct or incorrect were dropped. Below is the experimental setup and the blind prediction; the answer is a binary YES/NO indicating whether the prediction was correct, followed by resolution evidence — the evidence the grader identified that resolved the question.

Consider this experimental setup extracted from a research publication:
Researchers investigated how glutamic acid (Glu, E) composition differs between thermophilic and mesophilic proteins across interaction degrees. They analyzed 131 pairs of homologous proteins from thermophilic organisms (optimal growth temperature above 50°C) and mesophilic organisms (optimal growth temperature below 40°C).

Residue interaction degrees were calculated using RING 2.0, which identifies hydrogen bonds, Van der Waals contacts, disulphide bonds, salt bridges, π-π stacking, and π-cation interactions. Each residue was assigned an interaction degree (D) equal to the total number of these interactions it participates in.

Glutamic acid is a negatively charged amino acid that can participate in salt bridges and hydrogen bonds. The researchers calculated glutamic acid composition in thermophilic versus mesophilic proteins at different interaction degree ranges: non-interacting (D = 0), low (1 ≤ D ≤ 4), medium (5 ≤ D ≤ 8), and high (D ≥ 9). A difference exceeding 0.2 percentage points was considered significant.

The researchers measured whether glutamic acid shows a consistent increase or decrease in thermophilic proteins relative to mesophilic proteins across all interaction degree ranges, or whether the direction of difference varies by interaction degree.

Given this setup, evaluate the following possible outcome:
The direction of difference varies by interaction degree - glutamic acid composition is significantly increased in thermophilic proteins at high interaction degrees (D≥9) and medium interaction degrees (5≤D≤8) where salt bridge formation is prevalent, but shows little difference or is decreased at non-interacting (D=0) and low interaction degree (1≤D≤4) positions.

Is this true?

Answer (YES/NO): NO